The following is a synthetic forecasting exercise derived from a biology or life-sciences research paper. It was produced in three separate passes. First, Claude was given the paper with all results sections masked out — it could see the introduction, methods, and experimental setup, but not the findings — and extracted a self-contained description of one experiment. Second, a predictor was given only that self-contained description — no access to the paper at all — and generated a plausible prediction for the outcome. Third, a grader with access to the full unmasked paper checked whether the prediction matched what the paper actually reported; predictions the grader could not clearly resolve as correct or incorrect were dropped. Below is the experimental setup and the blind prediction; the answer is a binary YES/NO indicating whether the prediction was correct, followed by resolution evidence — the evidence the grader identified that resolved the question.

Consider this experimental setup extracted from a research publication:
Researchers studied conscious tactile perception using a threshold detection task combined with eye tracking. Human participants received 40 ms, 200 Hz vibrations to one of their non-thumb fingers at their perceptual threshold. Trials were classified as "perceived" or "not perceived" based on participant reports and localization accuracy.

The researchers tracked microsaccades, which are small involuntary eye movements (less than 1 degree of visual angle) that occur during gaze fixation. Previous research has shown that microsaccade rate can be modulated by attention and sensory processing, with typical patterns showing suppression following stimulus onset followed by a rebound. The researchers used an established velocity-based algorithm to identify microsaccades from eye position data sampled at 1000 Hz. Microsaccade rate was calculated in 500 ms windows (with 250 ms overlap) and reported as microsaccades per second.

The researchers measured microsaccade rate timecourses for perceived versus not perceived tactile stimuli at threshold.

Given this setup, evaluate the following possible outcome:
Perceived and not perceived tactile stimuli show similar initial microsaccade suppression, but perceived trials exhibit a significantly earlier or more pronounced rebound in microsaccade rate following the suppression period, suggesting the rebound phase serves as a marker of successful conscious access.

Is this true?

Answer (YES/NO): NO